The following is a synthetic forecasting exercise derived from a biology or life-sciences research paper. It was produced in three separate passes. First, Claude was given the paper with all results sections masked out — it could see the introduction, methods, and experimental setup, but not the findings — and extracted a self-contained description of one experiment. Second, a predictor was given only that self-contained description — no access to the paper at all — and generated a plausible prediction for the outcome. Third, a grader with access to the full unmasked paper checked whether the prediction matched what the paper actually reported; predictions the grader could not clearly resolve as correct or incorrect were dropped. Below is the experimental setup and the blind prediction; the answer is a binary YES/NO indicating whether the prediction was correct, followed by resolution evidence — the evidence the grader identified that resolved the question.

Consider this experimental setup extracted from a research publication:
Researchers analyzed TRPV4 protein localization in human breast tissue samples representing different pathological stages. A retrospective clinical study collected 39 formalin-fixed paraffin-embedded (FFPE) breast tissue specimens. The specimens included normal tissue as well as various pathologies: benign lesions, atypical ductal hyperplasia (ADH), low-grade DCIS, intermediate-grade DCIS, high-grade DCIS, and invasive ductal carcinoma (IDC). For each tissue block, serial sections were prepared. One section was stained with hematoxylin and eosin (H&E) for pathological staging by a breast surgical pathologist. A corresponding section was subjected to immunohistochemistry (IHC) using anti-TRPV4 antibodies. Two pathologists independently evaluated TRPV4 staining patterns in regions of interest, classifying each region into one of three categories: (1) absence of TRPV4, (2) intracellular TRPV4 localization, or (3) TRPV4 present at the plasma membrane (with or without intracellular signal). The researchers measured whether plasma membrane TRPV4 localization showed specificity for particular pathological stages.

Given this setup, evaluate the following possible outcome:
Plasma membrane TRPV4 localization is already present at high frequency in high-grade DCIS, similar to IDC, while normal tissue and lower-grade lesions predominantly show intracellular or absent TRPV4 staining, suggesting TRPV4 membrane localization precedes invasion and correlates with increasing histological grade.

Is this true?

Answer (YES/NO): YES